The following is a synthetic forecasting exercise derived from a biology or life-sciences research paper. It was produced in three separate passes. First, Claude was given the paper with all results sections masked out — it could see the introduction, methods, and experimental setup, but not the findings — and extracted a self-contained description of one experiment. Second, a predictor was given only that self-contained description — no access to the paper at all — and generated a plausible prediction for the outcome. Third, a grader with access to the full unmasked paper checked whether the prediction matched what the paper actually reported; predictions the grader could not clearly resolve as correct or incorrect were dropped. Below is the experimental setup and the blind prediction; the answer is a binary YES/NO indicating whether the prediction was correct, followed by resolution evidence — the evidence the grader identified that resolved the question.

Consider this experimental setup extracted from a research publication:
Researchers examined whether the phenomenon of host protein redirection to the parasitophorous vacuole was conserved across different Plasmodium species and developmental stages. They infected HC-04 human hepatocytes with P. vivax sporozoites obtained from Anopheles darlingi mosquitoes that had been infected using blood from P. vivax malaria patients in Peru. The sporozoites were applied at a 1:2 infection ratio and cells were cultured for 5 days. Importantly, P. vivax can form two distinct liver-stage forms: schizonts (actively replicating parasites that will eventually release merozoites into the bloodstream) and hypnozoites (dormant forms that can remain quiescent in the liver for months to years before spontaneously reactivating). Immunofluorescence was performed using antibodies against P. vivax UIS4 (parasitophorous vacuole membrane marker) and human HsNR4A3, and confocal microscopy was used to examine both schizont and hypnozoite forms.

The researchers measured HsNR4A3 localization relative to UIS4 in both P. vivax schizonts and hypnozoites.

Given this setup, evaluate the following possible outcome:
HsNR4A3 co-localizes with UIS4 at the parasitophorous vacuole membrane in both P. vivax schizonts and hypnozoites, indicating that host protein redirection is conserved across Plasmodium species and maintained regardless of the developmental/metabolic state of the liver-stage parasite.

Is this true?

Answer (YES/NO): YES